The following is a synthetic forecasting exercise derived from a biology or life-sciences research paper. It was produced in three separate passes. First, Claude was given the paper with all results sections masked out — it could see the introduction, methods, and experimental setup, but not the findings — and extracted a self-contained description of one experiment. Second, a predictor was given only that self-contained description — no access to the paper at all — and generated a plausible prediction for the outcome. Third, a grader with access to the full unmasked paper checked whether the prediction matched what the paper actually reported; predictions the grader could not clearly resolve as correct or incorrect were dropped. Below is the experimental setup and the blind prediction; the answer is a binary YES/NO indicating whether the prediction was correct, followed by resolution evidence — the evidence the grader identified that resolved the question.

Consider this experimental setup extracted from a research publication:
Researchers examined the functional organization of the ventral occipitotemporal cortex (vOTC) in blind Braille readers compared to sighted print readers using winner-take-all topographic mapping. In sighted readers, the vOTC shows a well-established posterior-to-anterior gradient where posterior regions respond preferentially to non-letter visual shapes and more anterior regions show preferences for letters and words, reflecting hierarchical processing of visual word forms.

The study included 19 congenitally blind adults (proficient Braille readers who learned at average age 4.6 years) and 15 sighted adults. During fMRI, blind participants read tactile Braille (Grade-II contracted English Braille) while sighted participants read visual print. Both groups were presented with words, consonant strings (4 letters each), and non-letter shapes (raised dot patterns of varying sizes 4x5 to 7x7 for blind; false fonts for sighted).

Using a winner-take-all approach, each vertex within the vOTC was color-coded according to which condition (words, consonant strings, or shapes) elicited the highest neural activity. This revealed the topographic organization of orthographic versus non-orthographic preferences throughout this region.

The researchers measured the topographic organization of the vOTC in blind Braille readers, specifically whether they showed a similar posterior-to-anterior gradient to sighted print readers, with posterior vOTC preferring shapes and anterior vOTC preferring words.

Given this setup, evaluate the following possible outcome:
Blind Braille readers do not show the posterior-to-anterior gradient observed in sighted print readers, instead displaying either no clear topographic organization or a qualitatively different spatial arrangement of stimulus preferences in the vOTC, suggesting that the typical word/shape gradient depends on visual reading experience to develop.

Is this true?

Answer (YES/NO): YES